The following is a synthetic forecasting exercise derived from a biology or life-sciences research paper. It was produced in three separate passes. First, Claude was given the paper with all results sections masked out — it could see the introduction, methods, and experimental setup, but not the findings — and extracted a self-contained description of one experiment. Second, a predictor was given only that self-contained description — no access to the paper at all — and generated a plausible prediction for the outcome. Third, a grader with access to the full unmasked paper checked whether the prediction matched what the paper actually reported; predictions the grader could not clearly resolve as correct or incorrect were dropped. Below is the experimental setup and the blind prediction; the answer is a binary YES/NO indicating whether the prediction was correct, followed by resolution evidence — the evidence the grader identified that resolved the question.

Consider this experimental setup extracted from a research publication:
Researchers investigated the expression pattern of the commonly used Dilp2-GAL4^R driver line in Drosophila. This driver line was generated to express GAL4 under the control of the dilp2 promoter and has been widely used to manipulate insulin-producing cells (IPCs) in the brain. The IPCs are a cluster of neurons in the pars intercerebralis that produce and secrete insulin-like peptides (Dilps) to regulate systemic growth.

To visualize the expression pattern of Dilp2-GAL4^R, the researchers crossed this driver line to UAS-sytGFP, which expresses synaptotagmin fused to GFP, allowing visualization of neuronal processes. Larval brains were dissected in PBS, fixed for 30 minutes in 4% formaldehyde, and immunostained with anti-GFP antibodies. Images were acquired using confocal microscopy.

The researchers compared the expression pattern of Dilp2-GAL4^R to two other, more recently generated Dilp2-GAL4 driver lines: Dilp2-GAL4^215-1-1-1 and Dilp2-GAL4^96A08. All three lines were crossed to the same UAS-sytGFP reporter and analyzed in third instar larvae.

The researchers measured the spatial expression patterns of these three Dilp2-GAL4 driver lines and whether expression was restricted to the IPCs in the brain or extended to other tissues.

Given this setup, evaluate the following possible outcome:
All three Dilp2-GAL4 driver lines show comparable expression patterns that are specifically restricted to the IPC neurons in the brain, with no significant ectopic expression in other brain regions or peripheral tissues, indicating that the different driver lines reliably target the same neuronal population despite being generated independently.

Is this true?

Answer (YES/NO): NO